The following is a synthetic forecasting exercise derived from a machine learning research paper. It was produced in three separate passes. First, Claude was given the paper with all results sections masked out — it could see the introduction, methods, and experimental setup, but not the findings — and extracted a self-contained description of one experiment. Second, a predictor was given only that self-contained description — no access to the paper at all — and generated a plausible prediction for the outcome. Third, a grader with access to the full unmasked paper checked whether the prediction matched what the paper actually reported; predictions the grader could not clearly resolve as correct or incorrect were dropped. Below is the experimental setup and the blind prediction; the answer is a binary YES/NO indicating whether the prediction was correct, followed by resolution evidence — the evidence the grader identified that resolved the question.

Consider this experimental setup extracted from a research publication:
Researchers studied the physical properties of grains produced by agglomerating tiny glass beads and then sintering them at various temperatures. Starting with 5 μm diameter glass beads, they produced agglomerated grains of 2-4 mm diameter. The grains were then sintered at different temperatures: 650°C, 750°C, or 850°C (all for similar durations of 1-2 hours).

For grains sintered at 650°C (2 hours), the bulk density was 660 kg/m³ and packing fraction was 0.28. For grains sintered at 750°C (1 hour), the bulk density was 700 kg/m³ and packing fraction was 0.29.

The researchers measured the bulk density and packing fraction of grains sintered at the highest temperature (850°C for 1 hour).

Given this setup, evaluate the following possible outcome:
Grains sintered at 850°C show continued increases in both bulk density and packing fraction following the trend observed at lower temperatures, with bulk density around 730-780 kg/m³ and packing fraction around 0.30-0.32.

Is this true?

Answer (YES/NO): NO